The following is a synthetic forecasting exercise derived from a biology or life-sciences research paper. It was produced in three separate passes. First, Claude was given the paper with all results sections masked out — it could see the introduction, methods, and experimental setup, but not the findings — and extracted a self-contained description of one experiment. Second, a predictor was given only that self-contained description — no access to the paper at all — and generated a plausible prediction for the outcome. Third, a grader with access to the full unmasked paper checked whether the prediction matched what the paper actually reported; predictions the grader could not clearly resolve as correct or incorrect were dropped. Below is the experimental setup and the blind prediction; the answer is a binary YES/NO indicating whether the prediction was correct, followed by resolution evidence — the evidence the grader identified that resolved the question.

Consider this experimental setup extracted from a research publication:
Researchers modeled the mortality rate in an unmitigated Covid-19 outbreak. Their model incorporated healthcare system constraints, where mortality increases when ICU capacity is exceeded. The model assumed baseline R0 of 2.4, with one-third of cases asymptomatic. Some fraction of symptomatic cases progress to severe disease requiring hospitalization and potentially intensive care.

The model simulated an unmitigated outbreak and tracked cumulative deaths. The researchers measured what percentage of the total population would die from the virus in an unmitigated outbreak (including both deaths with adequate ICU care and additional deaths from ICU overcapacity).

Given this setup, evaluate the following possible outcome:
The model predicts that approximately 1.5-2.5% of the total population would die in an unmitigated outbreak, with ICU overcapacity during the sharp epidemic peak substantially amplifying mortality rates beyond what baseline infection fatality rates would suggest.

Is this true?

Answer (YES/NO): NO